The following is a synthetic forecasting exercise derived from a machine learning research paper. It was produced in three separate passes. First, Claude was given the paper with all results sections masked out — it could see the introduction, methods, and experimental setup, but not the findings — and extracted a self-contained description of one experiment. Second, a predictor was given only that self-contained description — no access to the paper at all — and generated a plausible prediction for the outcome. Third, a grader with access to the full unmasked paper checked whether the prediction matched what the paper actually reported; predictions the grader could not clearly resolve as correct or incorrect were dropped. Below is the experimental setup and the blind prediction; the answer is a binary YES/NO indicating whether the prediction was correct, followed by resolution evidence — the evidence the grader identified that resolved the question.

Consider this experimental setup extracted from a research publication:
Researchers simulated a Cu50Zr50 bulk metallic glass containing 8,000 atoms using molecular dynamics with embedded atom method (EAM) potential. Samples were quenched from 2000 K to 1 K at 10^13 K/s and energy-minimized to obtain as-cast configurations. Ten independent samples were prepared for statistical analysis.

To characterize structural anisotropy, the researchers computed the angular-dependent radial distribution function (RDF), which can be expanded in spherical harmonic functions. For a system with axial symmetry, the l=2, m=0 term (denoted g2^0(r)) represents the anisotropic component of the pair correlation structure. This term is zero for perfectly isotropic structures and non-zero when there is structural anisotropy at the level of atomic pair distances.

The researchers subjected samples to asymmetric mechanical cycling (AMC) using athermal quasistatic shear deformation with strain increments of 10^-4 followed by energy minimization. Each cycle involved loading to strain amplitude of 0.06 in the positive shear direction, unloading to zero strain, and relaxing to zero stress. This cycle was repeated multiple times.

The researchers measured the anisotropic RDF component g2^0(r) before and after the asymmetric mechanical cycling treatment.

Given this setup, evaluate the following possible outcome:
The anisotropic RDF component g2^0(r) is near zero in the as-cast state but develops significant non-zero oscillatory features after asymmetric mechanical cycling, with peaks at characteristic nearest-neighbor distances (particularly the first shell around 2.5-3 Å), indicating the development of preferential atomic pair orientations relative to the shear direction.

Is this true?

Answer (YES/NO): NO